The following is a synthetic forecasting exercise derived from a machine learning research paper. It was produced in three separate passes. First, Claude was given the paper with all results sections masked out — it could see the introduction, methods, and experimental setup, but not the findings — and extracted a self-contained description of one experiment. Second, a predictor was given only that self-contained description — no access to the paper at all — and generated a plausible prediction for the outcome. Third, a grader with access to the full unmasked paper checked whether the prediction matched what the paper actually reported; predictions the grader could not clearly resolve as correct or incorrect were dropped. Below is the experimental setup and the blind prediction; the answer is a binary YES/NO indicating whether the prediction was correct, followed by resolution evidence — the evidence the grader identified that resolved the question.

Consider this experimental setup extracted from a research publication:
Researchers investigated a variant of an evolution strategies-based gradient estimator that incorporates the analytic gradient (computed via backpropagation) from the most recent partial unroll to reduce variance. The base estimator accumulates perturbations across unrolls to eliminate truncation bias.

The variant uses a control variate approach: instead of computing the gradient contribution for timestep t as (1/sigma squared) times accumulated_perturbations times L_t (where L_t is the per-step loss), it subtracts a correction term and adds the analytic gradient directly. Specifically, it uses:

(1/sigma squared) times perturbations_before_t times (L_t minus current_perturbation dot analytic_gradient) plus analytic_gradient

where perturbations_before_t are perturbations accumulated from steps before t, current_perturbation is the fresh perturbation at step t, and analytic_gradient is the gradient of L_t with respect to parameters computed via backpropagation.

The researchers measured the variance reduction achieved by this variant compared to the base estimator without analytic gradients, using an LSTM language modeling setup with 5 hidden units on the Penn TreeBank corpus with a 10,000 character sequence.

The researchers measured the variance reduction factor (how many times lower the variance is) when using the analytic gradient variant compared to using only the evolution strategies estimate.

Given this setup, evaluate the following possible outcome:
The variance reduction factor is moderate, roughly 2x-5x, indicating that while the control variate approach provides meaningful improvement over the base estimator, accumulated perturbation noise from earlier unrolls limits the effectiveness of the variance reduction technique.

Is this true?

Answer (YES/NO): NO